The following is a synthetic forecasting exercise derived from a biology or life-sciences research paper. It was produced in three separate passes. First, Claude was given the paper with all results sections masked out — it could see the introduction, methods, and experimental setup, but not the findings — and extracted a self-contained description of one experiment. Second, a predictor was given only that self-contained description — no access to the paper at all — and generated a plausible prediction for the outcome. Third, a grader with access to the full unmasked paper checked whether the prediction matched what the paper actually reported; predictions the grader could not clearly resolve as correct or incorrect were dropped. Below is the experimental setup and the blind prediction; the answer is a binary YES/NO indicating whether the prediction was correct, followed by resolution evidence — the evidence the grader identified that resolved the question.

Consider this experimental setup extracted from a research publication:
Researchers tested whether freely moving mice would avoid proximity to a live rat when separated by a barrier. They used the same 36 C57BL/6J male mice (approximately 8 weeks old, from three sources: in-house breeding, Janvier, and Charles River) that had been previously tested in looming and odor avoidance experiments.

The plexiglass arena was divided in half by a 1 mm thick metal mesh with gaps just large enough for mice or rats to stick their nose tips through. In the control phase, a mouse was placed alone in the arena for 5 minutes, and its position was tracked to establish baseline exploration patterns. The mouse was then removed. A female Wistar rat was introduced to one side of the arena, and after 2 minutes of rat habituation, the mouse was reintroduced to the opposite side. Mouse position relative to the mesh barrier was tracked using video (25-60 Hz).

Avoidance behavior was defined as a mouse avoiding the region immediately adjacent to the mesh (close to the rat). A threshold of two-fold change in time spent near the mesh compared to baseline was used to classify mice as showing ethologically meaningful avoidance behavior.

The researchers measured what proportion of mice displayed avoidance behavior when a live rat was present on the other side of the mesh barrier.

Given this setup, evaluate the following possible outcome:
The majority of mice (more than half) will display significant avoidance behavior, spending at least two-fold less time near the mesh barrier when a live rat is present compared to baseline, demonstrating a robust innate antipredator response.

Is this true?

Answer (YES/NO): NO